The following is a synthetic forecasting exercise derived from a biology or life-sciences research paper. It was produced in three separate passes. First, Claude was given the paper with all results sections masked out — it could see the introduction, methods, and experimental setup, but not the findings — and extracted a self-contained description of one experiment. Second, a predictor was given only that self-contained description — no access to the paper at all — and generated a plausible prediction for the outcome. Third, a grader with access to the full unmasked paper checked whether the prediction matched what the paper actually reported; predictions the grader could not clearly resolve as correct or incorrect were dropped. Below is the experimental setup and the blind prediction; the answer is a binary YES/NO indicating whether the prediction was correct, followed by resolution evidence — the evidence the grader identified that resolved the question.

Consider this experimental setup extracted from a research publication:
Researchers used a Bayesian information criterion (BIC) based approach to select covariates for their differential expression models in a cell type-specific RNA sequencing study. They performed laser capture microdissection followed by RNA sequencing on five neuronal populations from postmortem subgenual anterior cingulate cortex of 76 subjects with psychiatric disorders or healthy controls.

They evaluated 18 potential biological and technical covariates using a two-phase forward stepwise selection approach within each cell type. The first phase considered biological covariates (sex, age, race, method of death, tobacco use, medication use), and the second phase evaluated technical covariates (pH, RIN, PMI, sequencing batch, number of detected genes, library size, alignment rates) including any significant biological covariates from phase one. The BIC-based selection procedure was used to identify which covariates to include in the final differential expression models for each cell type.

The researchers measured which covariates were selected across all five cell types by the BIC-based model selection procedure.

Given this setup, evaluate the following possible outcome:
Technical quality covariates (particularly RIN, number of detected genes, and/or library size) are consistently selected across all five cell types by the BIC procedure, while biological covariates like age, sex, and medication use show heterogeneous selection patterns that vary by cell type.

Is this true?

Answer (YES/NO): NO